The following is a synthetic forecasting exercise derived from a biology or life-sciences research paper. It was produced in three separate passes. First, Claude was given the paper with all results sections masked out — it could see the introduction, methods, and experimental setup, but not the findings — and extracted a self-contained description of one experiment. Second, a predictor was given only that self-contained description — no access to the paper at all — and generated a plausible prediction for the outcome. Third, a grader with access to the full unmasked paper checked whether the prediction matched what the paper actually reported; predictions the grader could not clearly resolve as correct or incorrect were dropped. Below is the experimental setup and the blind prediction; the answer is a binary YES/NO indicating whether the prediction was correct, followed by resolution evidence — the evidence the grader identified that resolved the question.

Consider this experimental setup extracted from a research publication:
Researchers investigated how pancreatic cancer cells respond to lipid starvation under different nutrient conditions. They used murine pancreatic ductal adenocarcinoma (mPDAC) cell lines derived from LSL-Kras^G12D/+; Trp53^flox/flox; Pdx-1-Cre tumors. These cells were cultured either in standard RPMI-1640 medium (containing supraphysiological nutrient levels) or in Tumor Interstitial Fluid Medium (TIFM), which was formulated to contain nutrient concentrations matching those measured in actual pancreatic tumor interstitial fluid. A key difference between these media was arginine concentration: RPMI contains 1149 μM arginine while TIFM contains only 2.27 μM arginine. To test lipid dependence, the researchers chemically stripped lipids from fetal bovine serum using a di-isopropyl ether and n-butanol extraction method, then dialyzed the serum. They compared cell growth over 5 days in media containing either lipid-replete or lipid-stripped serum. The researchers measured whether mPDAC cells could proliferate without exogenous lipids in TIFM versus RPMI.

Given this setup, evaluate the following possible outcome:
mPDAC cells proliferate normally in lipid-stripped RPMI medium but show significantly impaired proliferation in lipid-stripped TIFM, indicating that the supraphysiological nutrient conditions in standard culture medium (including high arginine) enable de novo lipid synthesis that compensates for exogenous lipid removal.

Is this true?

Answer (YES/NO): YES